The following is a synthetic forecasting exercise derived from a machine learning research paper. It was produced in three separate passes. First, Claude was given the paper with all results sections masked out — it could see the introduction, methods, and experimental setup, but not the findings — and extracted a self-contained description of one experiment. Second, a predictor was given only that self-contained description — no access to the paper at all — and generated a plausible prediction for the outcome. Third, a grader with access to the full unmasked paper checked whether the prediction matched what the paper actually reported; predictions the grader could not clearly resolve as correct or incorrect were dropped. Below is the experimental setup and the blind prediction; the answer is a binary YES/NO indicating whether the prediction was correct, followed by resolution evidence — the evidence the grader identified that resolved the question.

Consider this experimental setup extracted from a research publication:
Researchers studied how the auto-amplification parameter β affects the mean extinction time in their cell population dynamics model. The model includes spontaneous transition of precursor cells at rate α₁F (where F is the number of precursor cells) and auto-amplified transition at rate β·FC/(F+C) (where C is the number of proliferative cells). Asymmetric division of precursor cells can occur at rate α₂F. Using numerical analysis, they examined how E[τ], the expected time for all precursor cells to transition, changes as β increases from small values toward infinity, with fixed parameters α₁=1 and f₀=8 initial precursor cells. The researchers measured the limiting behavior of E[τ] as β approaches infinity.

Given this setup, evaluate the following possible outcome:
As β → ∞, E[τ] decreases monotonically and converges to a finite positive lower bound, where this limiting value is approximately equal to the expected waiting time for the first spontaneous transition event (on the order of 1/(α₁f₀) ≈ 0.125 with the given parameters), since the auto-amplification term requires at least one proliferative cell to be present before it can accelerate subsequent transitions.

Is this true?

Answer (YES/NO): NO